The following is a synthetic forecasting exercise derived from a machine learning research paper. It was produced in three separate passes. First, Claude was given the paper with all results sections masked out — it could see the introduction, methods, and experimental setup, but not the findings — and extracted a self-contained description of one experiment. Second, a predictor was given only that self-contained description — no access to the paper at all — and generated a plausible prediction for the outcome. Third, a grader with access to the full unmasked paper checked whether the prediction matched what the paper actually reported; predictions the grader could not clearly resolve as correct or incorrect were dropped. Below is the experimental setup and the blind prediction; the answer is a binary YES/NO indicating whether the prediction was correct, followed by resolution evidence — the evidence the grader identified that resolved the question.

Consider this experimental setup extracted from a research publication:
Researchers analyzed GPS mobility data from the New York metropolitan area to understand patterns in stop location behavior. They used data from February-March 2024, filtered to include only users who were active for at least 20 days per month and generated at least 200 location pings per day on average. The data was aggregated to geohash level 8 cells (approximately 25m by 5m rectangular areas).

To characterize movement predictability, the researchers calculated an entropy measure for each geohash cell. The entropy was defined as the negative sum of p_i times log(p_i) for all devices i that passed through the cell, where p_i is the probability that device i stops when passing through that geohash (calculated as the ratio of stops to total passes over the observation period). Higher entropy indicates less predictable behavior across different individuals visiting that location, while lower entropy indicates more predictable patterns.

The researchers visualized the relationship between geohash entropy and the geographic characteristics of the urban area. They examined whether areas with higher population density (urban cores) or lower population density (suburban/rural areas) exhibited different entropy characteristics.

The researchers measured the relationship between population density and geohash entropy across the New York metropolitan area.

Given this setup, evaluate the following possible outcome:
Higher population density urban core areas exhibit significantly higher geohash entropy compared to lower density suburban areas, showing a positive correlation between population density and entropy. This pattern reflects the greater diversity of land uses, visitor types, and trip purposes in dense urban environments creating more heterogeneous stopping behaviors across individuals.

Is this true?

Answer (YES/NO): YES